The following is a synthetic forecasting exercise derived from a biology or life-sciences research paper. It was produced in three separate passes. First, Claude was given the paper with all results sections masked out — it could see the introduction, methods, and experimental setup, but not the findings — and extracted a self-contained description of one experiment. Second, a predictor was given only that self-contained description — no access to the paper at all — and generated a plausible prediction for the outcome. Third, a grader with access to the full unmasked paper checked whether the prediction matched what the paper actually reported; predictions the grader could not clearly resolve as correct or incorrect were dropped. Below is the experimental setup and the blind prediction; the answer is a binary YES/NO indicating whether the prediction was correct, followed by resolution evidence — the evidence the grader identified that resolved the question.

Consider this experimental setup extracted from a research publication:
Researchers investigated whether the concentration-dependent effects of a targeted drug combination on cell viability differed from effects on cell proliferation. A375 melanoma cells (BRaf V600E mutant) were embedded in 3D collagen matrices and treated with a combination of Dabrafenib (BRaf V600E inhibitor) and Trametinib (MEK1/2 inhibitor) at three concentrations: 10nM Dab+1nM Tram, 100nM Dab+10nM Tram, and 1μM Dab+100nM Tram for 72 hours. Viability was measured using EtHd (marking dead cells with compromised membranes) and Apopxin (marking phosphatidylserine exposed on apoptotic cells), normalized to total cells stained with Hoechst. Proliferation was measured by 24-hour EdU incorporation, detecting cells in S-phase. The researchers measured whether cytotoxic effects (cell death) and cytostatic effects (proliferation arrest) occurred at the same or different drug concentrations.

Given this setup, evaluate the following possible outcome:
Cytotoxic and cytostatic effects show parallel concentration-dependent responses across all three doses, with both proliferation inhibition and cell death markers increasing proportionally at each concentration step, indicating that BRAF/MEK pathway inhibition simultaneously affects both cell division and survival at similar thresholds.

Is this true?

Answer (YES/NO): NO